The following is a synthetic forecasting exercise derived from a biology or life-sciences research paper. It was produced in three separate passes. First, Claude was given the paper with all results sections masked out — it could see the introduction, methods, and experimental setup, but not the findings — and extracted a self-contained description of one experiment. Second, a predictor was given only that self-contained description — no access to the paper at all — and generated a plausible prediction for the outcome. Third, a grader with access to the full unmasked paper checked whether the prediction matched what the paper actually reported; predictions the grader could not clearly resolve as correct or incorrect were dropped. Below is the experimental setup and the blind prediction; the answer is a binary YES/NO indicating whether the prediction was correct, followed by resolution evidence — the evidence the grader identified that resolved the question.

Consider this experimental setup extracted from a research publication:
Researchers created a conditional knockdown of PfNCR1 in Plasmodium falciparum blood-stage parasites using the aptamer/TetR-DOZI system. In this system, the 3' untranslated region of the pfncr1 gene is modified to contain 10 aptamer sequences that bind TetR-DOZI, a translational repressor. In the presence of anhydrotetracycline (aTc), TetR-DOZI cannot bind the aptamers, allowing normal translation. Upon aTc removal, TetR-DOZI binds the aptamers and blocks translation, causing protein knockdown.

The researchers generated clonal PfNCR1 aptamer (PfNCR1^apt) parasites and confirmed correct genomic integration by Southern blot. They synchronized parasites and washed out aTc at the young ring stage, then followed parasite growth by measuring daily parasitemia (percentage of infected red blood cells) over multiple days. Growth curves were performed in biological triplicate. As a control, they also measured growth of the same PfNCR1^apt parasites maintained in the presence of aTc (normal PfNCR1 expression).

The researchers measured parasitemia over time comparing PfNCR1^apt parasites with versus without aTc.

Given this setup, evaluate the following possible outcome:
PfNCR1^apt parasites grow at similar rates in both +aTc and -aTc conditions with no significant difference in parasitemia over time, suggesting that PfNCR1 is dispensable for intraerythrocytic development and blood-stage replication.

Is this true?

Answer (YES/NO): NO